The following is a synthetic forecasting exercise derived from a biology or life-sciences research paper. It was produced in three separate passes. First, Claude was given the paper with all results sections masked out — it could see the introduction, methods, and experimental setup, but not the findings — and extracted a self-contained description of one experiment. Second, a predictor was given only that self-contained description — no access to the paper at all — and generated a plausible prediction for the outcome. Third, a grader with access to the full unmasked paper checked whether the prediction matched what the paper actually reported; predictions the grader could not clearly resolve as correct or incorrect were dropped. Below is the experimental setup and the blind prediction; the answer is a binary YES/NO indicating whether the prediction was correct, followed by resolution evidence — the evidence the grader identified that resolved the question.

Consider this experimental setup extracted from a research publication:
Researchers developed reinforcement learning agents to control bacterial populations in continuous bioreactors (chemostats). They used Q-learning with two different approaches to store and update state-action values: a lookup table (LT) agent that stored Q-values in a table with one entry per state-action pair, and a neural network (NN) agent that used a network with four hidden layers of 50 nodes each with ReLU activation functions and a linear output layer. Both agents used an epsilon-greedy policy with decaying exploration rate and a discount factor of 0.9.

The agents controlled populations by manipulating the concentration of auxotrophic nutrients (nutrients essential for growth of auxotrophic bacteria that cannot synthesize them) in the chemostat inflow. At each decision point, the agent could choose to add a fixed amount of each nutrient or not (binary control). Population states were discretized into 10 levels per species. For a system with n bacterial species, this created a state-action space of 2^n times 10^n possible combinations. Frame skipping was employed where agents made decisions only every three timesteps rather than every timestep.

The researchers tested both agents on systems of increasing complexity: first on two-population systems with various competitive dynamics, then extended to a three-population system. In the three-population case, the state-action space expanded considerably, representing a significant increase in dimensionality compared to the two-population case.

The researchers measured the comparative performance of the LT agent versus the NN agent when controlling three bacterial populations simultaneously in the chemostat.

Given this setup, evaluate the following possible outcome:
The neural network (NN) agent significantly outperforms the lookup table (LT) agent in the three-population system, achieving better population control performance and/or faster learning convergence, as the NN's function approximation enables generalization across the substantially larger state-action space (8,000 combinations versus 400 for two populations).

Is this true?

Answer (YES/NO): YES